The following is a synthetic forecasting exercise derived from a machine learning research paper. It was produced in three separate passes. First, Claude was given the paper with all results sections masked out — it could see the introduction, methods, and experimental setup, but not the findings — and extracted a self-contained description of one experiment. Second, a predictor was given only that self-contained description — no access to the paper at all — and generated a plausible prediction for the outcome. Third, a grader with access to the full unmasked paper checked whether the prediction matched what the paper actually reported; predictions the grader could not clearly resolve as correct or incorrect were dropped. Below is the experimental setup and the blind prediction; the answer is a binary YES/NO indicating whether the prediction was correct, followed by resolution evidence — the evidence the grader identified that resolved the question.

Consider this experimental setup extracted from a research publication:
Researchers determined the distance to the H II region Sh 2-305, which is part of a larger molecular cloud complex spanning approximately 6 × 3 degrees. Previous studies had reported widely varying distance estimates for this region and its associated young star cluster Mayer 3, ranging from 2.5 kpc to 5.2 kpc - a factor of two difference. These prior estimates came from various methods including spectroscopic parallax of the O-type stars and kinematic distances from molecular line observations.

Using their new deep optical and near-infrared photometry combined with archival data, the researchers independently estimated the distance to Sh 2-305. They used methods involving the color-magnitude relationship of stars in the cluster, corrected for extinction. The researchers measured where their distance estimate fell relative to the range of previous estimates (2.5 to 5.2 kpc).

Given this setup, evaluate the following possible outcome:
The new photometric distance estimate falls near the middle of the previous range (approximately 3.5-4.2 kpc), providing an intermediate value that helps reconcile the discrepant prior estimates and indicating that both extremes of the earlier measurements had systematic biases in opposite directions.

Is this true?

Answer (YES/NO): YES